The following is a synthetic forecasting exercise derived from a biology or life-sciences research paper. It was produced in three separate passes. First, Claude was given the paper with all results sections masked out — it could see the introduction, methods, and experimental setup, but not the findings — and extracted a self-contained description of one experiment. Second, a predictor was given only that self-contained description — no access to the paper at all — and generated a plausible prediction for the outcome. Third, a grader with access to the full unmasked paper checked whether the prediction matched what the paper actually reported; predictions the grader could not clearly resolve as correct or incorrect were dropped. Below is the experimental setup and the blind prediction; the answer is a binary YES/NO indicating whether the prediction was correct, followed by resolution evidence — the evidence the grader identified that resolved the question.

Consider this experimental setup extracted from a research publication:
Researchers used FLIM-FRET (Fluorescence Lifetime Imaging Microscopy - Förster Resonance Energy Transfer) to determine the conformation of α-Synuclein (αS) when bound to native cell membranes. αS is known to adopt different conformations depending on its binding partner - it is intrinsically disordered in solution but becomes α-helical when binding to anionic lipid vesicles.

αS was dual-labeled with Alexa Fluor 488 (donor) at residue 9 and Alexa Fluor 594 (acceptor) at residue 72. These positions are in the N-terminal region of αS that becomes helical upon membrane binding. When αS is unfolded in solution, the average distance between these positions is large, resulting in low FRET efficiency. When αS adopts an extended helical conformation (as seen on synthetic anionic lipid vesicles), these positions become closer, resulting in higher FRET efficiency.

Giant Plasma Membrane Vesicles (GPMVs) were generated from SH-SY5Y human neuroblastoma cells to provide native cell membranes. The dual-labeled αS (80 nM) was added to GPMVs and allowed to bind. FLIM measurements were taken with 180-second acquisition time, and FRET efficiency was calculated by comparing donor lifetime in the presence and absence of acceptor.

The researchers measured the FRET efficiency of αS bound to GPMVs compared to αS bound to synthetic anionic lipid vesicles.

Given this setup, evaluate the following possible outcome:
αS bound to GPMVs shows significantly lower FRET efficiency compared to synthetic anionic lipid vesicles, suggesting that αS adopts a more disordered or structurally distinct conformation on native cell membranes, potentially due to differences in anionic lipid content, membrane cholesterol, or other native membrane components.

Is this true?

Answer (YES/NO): NO